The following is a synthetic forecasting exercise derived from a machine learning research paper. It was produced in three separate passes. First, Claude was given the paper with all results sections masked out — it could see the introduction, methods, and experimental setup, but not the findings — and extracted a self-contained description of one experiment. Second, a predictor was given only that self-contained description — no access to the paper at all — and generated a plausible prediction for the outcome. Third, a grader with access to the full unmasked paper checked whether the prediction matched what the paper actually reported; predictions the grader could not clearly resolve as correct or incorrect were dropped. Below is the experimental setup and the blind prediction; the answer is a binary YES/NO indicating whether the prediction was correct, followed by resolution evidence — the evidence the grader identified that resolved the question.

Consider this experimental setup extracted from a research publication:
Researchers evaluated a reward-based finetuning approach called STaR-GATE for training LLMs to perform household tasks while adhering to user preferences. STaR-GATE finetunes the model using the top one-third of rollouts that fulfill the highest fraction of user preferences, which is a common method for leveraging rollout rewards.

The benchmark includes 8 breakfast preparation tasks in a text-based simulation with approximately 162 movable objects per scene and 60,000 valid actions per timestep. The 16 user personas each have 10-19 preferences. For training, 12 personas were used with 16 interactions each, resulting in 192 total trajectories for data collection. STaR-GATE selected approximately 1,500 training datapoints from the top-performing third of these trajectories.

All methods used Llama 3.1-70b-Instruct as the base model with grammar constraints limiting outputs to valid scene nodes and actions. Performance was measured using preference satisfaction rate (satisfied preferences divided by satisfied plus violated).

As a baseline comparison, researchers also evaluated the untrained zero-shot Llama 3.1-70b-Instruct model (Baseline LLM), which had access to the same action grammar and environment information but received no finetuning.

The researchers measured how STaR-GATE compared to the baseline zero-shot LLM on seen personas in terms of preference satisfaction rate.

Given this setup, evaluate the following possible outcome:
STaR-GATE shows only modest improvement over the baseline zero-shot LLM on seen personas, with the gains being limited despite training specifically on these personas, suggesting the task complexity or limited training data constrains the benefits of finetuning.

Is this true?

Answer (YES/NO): NO